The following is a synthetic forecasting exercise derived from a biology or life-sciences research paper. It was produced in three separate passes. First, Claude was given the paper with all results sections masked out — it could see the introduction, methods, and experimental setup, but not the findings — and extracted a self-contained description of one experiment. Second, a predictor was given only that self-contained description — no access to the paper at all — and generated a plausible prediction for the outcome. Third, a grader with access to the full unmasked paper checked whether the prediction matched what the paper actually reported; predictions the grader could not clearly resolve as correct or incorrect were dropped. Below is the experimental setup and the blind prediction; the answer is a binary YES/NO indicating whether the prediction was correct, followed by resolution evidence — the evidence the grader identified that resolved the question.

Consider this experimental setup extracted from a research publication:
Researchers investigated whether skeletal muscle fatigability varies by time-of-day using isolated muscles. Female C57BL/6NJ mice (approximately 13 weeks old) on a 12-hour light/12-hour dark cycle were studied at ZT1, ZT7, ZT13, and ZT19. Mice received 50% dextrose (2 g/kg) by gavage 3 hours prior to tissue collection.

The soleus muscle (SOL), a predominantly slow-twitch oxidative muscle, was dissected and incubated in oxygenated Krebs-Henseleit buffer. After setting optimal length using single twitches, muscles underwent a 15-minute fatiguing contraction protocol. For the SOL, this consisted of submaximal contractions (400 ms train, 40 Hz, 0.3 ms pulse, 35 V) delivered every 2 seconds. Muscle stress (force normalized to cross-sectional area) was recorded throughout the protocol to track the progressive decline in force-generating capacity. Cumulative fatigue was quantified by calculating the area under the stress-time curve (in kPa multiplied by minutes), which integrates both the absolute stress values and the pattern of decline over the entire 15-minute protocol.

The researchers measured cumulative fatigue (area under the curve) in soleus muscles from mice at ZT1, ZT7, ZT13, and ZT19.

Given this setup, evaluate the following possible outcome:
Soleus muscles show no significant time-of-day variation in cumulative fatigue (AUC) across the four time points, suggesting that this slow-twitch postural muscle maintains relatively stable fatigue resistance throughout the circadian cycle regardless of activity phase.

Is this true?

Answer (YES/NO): YES